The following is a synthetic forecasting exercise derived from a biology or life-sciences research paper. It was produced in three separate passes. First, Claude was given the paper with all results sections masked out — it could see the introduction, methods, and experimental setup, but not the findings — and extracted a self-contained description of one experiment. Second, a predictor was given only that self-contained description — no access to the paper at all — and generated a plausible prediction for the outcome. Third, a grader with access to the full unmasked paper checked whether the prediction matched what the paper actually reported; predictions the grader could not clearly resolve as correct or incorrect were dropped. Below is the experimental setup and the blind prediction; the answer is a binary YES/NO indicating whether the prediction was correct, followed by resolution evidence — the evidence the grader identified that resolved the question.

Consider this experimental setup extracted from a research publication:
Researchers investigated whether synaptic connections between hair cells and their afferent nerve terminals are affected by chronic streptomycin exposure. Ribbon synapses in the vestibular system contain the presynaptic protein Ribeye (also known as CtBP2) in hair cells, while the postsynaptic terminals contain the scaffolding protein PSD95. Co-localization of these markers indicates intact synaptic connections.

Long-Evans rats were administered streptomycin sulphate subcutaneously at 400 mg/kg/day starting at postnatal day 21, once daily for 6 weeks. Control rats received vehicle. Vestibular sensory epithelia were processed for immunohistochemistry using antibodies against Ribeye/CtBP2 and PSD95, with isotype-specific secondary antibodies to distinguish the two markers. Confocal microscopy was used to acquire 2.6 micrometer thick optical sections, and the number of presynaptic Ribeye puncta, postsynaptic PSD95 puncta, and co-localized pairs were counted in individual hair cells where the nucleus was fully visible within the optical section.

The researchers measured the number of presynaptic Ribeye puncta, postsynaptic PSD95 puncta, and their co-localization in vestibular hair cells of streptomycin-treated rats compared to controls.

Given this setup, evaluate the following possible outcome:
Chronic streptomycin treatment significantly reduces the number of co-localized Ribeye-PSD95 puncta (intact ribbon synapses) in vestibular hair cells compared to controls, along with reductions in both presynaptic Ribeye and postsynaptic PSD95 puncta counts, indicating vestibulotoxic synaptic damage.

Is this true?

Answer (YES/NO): YES